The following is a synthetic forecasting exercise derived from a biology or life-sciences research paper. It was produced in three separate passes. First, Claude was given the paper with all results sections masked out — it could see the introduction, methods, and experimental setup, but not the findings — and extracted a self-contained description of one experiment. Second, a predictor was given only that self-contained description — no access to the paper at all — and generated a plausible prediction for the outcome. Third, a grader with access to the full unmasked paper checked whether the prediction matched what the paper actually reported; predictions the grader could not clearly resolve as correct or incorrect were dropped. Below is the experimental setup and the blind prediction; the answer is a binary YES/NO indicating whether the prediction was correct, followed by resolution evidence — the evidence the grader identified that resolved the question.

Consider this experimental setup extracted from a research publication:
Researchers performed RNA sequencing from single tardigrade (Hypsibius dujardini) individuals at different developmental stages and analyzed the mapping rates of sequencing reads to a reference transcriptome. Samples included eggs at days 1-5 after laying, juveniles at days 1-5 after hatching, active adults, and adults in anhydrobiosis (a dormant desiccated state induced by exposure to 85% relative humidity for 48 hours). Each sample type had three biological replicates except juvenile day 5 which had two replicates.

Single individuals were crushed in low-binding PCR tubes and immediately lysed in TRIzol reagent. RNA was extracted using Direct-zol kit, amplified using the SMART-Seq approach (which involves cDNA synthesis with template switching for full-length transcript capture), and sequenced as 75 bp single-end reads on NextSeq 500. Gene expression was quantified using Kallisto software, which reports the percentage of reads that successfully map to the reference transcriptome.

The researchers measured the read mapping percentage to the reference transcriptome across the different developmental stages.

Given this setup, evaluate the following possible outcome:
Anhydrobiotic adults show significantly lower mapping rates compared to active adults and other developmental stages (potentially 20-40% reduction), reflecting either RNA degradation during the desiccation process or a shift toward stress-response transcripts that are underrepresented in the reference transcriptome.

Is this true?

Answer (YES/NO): NO